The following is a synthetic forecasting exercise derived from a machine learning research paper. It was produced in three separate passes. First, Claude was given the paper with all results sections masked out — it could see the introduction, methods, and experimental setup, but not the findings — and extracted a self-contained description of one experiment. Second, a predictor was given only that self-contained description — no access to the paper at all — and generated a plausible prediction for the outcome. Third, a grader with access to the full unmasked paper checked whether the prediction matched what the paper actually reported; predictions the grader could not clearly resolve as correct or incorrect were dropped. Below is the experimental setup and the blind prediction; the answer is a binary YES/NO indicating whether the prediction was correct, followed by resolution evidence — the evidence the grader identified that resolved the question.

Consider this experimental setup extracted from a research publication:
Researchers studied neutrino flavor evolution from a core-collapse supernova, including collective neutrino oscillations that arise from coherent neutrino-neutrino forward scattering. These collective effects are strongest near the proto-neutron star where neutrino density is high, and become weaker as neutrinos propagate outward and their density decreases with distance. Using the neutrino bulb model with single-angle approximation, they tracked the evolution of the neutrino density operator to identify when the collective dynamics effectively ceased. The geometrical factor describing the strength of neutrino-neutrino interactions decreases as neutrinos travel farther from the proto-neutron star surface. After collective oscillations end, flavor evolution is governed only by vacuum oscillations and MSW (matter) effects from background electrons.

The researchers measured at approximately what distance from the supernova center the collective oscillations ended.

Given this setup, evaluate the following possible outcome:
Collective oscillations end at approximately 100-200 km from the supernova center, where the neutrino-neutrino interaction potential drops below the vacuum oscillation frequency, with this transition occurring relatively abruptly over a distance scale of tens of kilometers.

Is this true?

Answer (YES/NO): NO